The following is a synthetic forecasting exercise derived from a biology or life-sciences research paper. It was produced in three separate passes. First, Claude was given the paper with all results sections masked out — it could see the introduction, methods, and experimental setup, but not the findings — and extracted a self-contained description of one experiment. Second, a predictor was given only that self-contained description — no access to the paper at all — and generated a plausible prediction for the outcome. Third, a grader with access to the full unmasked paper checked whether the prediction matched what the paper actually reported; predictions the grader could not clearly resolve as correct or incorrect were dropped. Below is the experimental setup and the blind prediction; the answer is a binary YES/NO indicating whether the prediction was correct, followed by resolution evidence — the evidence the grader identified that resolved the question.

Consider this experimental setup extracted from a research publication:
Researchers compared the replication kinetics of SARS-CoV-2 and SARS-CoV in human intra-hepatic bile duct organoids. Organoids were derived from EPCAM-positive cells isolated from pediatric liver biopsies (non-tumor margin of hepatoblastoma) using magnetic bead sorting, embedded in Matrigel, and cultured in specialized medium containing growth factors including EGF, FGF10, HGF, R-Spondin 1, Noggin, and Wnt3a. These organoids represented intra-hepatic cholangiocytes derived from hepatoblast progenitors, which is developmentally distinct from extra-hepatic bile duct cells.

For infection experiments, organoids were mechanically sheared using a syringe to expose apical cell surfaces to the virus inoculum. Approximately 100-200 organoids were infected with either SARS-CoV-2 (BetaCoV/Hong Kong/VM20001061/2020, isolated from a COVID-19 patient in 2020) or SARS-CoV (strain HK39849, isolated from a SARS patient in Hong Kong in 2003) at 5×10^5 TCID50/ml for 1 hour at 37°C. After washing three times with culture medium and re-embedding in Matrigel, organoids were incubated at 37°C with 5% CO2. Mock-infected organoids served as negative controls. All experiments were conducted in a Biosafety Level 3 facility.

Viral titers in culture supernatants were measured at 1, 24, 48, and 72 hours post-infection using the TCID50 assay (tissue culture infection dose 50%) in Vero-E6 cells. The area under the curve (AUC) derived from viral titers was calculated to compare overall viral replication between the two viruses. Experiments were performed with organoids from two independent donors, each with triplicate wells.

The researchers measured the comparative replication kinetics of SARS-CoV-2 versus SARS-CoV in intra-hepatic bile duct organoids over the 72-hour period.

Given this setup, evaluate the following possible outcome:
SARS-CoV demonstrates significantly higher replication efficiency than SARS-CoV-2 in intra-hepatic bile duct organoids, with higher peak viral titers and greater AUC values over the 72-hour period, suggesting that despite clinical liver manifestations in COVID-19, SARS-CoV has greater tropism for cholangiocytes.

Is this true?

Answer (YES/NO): NO